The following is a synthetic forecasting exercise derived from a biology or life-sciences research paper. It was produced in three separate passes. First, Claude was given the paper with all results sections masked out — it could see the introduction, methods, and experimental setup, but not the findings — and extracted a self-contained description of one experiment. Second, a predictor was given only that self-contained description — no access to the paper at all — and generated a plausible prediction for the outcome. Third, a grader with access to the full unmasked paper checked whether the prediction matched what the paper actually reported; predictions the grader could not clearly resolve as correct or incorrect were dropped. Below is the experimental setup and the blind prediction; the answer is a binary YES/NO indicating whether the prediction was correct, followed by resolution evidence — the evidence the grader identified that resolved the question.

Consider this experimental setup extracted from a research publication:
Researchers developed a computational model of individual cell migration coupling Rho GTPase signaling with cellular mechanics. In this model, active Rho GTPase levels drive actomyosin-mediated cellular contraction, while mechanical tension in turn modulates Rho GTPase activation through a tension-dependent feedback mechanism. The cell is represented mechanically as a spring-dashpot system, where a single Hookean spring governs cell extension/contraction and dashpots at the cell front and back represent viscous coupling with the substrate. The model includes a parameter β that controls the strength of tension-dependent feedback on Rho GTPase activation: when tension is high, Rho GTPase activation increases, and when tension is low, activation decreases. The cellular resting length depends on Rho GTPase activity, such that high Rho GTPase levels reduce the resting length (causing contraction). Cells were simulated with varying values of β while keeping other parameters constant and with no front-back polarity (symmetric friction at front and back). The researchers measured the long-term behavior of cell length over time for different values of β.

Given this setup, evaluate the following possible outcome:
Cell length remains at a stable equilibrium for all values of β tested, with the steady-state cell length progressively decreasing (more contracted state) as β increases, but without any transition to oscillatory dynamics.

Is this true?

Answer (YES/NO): NO